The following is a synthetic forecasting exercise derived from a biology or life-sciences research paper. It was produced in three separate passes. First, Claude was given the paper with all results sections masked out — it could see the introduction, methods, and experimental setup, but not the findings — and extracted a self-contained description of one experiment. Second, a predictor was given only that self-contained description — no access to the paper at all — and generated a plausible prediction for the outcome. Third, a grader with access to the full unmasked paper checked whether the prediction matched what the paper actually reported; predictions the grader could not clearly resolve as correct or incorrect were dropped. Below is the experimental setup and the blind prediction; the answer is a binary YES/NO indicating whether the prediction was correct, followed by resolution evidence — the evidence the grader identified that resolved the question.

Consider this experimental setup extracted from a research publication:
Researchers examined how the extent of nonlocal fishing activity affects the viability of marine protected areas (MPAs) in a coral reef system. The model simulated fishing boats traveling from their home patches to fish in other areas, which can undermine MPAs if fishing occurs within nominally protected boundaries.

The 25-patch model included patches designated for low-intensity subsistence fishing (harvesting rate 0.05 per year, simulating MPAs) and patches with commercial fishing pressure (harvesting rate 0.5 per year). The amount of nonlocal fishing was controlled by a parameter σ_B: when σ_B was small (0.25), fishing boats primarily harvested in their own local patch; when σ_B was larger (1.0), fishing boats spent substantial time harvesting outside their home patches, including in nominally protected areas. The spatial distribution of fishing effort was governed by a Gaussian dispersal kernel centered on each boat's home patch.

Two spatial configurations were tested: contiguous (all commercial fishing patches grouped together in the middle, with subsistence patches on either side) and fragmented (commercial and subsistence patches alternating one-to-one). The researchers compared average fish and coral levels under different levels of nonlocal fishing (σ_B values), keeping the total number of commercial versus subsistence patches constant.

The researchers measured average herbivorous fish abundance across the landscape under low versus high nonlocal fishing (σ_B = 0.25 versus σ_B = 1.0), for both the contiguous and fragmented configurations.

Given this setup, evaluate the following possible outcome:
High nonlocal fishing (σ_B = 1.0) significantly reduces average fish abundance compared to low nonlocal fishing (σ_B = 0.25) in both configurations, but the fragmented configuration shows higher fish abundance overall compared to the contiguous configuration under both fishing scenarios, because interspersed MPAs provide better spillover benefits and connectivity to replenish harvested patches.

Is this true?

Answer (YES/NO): NO